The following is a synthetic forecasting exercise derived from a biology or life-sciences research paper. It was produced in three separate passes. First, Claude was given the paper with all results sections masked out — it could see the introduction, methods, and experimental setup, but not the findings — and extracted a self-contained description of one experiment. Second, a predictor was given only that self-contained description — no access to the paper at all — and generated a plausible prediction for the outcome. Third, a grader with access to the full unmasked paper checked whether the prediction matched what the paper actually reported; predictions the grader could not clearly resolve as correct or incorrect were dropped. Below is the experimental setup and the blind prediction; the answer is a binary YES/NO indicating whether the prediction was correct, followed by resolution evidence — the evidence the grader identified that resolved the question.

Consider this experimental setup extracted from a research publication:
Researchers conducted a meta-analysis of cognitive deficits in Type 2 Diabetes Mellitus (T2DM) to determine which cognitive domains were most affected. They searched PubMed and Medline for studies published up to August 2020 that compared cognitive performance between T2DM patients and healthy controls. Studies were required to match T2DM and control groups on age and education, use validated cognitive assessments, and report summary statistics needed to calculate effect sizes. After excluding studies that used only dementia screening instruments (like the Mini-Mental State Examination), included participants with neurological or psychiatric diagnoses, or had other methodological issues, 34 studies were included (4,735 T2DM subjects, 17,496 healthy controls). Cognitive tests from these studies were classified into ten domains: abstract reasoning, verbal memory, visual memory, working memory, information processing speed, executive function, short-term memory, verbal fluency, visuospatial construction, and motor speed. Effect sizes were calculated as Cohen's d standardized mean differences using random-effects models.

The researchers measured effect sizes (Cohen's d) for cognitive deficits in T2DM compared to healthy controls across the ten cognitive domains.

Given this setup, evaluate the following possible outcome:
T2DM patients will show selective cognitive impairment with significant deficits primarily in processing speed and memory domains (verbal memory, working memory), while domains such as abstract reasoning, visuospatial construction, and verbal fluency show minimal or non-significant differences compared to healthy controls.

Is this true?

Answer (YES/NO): NO